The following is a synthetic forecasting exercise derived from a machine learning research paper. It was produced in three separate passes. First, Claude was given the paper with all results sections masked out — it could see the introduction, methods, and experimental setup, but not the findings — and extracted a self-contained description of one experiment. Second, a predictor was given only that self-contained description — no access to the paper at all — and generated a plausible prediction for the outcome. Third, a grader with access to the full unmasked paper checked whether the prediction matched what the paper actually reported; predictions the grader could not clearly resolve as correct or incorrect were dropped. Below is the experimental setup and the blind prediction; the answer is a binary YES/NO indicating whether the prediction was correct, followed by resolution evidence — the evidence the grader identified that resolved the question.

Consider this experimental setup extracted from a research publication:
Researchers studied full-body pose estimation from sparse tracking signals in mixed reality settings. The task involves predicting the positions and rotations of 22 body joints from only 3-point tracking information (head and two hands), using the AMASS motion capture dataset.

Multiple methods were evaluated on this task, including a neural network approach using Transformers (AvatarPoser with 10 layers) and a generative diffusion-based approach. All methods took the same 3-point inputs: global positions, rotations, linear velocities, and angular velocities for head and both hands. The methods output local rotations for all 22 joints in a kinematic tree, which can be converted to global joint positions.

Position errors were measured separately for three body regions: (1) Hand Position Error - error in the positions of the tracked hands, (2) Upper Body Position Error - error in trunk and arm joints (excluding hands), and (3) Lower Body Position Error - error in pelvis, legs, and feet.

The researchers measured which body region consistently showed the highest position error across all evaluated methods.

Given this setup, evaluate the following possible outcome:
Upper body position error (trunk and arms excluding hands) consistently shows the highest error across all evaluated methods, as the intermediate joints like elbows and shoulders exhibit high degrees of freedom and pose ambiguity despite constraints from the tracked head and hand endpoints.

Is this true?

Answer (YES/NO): NO